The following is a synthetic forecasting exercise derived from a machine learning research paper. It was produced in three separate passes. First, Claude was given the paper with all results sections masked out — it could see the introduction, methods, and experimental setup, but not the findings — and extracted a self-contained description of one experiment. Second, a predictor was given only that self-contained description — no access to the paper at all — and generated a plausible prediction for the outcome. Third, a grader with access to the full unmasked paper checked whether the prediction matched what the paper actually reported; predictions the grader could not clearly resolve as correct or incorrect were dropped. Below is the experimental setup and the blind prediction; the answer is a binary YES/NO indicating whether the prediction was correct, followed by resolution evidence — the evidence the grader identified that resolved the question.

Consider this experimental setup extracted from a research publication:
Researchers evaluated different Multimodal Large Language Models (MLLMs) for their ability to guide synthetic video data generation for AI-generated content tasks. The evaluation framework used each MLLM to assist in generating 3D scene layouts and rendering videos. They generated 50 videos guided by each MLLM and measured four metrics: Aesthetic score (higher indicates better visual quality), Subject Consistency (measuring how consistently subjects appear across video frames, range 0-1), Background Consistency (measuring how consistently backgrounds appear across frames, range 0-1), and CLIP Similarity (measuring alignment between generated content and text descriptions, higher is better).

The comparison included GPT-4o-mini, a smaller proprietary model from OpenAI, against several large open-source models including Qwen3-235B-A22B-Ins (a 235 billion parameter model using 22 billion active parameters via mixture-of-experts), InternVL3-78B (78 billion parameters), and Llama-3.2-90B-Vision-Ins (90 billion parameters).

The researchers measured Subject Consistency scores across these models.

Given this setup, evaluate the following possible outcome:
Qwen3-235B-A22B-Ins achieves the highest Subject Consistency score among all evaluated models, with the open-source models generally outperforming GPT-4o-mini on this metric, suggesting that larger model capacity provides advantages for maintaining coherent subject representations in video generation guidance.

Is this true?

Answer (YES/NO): NO